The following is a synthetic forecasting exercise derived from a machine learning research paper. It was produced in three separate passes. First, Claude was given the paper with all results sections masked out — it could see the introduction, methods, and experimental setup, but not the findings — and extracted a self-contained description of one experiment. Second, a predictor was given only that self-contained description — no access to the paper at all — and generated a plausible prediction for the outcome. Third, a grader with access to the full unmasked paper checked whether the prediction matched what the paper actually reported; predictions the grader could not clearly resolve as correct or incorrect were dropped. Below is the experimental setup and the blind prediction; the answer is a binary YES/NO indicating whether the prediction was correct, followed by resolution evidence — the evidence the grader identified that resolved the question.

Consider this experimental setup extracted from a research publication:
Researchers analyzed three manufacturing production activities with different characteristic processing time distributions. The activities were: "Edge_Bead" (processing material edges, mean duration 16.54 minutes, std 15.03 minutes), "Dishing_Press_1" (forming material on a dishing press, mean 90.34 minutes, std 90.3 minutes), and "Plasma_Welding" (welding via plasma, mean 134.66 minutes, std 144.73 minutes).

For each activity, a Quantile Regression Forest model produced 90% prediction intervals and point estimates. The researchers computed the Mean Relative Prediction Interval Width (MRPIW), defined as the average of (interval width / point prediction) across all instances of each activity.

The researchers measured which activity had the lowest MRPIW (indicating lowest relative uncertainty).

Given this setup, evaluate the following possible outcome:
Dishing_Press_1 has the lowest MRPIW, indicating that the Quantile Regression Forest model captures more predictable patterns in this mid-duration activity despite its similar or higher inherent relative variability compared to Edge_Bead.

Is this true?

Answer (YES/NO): NO